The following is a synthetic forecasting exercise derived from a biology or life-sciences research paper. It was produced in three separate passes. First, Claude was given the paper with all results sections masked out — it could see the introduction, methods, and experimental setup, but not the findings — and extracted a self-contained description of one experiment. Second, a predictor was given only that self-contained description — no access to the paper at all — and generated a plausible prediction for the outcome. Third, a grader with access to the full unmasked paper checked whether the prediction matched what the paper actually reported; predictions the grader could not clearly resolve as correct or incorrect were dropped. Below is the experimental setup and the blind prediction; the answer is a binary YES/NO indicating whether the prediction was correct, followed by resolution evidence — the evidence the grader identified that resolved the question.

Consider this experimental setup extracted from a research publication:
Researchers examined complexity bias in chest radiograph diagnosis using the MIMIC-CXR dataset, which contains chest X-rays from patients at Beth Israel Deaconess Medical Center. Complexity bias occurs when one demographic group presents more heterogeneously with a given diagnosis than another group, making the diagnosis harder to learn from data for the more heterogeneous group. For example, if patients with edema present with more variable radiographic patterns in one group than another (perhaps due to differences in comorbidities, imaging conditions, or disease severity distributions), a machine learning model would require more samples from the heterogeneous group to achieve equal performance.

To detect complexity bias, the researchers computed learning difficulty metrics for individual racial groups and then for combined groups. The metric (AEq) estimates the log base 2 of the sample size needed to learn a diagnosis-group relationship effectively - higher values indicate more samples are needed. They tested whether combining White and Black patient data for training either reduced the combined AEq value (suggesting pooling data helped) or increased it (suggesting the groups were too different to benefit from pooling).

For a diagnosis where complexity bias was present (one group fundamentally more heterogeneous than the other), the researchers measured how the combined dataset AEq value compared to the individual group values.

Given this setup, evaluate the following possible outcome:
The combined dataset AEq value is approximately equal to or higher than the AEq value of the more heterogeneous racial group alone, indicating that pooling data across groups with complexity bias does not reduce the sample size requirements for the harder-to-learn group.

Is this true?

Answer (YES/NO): YES